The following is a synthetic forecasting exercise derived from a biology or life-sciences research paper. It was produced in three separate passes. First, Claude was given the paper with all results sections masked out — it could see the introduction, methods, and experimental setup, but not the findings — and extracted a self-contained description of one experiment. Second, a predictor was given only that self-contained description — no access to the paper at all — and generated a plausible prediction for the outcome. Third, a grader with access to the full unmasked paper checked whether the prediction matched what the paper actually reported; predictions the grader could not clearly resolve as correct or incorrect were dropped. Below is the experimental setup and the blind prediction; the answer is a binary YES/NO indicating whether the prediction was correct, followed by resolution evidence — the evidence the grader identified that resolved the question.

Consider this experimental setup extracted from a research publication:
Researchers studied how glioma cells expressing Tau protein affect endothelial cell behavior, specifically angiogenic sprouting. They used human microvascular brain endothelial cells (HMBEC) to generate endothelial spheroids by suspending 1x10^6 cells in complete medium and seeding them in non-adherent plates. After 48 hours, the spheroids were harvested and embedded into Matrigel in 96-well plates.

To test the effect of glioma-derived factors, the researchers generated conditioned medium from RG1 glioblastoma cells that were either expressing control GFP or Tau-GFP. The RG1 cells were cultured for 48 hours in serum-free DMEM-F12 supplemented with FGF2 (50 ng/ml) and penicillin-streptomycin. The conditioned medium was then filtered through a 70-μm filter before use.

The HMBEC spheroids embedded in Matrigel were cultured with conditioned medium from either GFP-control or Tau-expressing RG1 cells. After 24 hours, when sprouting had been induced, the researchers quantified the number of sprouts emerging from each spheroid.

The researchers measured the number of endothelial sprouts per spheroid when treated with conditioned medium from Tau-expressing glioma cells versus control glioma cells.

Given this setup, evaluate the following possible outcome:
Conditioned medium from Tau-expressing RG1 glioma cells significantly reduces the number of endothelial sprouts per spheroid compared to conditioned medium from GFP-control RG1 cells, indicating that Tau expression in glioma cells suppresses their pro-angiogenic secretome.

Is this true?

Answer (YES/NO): YES